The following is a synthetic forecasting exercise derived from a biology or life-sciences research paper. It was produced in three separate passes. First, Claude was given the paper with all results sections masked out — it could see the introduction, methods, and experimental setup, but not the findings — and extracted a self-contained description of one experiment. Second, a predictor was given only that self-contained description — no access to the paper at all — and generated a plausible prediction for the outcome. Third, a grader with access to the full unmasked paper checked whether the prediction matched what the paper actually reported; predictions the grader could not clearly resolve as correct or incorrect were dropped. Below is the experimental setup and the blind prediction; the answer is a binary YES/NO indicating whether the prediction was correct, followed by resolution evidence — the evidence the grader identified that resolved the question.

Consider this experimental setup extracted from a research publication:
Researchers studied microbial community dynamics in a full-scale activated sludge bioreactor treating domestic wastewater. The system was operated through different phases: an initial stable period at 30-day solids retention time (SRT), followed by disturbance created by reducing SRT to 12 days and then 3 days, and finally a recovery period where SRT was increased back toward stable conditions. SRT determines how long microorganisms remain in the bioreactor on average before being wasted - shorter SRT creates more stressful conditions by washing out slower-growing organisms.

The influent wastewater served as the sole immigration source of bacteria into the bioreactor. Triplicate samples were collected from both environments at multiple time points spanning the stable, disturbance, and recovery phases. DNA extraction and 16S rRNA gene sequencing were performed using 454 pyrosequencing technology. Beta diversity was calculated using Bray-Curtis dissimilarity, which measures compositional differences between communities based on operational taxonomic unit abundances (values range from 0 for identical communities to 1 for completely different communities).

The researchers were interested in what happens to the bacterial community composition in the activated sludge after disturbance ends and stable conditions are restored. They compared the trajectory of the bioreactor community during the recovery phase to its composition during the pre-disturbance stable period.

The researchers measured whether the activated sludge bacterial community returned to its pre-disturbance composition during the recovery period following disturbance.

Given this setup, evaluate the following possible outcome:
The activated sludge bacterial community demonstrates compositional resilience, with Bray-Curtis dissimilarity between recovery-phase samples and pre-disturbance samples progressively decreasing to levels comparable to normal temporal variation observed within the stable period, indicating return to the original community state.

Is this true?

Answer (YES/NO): NO